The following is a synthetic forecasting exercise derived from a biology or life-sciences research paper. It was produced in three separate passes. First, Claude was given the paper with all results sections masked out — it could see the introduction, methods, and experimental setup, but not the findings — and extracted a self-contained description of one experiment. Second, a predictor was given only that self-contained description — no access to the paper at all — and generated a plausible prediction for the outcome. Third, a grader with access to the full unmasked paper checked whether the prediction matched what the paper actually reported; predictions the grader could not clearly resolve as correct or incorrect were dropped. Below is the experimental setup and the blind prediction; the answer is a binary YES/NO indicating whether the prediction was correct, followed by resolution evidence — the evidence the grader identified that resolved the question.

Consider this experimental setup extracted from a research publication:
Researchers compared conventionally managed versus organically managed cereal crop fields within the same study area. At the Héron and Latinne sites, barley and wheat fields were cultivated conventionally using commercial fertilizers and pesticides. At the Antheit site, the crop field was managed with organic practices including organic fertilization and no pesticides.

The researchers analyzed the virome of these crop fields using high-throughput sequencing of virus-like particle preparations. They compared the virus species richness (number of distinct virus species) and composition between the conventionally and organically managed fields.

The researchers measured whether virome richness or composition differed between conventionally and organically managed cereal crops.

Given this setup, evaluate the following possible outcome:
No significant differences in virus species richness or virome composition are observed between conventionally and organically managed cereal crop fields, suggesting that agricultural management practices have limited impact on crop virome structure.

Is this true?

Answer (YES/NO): NO